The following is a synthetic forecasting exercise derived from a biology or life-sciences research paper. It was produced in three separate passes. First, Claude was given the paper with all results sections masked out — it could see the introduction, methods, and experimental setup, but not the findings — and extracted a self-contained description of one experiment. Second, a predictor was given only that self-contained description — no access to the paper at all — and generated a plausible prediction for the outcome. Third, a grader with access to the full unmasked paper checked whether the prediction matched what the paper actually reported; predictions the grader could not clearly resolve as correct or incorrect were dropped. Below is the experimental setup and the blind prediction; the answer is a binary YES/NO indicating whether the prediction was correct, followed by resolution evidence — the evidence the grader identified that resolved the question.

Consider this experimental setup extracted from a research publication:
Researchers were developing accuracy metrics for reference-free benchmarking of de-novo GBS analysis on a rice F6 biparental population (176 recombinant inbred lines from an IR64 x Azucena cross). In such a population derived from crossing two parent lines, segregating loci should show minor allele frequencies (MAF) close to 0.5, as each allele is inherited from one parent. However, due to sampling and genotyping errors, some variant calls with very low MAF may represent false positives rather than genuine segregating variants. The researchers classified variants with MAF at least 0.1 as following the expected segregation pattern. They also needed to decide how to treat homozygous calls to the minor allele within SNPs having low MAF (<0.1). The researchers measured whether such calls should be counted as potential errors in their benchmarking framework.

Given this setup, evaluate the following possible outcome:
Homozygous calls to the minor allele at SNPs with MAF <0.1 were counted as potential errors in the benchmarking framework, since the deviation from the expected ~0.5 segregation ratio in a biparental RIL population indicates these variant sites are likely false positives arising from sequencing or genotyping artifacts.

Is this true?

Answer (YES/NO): YES